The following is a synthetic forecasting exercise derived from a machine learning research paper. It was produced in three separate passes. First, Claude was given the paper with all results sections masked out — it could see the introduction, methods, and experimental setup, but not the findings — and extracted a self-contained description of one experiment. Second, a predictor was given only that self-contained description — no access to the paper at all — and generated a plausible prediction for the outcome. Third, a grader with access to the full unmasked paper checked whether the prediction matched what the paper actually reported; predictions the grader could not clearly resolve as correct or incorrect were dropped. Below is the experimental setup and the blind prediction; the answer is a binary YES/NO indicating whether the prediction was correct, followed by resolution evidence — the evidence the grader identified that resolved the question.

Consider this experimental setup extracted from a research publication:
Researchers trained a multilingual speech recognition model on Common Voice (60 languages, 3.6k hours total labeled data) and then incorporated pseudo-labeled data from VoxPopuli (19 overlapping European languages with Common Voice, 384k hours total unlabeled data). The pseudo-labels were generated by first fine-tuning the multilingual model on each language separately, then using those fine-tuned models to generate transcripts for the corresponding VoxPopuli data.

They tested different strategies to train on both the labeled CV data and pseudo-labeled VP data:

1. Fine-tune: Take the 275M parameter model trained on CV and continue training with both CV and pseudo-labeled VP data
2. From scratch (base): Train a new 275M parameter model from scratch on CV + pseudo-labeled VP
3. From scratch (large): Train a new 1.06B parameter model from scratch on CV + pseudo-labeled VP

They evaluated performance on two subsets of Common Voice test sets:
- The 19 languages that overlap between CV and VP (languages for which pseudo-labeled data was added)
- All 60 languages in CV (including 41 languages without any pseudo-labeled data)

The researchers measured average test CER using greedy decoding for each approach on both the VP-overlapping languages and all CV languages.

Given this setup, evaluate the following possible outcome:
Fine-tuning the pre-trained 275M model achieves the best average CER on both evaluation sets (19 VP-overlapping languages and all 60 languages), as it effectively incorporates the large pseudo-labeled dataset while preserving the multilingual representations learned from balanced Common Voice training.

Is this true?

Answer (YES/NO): NO